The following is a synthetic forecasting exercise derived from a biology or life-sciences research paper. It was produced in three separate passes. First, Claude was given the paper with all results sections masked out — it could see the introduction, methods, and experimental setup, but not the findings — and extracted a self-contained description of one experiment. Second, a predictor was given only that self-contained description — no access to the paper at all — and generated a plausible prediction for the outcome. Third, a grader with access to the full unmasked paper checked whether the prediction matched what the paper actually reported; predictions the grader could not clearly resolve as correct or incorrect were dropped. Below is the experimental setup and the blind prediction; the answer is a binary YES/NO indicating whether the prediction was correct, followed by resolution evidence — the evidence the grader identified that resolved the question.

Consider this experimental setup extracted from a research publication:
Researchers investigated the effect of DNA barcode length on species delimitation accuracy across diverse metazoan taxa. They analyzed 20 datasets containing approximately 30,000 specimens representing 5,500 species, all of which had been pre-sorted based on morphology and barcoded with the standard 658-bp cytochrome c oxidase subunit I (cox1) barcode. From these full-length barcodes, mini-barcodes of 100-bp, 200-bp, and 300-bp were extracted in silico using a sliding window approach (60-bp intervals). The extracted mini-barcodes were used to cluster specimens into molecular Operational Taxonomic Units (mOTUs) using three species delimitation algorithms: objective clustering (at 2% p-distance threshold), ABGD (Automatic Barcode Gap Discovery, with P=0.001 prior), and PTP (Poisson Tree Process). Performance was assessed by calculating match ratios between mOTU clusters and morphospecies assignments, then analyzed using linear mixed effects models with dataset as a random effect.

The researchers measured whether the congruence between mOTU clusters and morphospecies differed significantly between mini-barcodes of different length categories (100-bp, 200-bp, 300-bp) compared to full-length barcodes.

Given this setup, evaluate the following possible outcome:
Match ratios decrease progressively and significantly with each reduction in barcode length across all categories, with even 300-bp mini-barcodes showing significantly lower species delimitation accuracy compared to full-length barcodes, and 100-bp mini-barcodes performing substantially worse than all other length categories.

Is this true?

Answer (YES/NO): NO